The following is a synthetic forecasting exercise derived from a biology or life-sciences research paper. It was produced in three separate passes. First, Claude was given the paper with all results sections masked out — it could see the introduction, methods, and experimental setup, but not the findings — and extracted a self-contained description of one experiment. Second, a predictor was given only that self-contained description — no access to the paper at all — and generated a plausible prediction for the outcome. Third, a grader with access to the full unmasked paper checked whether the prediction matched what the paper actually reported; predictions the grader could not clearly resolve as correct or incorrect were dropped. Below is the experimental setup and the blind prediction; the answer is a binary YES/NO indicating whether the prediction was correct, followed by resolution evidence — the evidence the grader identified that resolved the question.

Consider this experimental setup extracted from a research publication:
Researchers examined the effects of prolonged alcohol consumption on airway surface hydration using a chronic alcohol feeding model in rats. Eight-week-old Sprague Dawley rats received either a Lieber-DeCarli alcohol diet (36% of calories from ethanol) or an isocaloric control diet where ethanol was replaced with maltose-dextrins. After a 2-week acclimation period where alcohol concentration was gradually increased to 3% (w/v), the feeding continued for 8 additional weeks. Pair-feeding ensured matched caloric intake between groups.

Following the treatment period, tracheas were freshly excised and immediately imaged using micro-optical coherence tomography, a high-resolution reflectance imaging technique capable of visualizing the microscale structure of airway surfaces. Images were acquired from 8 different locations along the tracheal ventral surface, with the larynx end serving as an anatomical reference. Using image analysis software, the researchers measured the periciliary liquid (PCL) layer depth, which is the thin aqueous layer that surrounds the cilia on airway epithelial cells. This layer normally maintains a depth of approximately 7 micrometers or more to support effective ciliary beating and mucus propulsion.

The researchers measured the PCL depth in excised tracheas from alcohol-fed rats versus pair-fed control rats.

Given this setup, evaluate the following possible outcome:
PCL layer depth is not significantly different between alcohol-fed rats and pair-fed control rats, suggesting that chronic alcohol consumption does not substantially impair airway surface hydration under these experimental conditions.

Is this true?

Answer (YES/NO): NO